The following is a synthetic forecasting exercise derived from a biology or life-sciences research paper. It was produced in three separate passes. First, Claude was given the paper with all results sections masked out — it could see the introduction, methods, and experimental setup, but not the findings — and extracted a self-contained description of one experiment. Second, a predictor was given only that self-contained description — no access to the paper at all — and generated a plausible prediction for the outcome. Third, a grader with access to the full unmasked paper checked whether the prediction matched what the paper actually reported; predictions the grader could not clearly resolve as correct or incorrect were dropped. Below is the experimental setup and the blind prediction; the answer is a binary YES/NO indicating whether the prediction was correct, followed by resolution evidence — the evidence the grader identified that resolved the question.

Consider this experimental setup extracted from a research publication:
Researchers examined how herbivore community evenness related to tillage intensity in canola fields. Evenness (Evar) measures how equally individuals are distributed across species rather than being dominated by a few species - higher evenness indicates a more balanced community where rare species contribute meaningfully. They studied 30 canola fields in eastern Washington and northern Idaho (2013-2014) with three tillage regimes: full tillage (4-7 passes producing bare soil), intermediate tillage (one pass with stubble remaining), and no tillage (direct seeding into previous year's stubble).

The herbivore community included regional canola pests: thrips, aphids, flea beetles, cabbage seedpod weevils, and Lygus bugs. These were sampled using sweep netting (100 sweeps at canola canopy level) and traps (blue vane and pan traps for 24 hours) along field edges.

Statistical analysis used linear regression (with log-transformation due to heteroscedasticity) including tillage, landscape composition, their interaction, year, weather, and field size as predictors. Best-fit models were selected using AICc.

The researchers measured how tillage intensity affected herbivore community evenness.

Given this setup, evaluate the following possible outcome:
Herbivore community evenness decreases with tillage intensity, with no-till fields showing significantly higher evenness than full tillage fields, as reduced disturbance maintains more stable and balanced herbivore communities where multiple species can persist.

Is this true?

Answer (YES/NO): NO